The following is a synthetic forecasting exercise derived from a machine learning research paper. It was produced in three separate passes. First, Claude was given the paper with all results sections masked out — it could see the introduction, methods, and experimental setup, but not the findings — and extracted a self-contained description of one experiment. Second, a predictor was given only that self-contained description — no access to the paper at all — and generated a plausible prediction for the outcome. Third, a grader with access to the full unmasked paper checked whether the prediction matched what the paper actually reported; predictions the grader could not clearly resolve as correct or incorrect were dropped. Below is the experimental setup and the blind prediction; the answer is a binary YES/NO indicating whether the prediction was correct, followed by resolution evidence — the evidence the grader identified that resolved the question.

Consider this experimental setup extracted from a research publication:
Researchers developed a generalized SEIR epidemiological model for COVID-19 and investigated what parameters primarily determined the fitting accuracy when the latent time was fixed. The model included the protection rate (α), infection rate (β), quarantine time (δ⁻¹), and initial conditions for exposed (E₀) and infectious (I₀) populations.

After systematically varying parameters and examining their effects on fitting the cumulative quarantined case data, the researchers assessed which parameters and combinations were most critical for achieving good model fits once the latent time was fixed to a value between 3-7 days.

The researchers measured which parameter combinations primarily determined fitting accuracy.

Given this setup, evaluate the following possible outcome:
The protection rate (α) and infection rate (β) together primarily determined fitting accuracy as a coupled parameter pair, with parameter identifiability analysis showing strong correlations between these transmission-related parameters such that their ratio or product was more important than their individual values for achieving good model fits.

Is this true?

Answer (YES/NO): NO